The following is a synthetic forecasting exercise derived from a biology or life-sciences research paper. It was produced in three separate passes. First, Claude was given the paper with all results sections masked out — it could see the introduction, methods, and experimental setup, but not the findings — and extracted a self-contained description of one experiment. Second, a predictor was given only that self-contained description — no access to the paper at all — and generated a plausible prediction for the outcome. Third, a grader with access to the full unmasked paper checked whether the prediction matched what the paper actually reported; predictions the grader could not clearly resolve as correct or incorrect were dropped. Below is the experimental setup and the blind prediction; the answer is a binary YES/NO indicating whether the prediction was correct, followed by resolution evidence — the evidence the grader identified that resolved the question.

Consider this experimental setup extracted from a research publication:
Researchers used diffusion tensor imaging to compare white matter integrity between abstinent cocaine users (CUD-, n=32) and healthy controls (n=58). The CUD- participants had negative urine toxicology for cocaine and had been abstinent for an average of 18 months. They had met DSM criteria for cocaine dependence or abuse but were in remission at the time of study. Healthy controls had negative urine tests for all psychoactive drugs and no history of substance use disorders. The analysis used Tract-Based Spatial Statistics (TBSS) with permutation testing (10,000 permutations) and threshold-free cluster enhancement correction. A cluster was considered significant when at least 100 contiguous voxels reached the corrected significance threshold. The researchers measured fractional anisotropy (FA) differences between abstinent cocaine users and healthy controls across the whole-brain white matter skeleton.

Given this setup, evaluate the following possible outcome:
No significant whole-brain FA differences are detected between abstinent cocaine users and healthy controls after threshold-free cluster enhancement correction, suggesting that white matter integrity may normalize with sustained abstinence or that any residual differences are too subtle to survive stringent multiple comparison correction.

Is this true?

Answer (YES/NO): NO